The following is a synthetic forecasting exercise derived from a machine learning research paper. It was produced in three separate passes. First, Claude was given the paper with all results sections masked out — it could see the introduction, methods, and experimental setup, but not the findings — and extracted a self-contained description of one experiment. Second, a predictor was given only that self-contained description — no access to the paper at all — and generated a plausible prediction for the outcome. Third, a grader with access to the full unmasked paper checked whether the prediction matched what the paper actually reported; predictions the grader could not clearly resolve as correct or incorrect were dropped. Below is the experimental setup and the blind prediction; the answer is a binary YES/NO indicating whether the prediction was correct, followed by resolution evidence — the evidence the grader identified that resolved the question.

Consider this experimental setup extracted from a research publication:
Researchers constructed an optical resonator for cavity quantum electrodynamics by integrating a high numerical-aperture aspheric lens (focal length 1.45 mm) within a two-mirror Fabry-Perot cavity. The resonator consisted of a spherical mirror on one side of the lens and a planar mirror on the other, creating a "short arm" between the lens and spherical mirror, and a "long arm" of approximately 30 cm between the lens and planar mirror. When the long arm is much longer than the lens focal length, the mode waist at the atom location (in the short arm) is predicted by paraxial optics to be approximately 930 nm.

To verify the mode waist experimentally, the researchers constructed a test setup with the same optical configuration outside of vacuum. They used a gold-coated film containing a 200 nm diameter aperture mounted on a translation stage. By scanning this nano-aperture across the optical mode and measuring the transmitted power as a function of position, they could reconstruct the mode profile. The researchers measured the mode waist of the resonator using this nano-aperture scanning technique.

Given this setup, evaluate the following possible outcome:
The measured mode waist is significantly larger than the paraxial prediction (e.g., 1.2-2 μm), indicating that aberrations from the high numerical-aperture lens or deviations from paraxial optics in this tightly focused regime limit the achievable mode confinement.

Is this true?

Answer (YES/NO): NO